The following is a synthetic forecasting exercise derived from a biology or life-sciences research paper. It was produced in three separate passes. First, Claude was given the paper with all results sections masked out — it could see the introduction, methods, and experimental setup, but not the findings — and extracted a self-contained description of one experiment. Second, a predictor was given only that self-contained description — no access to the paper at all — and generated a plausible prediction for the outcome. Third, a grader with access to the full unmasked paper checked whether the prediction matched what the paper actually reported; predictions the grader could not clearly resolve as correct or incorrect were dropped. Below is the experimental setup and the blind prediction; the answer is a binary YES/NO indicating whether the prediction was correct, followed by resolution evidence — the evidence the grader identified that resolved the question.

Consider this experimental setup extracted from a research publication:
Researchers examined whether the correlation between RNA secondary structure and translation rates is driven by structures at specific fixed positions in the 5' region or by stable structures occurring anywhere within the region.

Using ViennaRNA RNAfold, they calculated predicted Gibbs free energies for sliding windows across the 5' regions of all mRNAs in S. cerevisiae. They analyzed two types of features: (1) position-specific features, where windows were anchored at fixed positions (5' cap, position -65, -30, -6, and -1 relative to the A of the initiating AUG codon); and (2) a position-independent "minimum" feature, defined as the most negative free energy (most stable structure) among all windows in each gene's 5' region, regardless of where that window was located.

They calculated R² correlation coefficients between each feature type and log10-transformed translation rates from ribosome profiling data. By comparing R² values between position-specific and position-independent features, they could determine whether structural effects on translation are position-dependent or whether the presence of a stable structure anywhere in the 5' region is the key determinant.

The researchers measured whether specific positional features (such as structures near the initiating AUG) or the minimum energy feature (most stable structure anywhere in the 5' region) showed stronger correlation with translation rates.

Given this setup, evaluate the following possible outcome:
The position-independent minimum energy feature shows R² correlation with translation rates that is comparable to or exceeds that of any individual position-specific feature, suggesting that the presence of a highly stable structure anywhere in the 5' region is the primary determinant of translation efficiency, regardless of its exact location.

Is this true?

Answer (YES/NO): YES